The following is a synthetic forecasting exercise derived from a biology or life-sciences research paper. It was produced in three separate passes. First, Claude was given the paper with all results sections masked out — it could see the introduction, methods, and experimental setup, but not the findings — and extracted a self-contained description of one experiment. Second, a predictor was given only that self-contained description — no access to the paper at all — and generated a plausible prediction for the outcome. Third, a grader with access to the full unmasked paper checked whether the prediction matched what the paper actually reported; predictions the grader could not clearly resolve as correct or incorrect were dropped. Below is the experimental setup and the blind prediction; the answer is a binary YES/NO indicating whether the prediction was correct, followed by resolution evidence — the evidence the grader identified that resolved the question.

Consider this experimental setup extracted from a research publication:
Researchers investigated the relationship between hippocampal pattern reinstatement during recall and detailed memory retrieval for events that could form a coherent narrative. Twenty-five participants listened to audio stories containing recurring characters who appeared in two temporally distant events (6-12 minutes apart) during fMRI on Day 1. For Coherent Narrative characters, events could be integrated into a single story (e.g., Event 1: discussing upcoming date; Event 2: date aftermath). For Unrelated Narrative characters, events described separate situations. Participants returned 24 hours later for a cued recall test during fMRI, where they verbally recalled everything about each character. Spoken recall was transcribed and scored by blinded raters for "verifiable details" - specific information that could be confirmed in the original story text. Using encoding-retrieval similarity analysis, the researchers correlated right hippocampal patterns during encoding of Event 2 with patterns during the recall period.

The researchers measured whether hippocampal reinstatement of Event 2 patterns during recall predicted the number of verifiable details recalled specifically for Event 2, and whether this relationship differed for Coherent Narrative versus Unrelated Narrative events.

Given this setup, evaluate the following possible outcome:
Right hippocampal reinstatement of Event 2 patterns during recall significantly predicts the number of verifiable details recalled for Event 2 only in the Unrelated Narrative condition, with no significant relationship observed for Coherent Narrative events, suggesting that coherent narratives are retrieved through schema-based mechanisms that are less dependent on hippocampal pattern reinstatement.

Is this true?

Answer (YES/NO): NO